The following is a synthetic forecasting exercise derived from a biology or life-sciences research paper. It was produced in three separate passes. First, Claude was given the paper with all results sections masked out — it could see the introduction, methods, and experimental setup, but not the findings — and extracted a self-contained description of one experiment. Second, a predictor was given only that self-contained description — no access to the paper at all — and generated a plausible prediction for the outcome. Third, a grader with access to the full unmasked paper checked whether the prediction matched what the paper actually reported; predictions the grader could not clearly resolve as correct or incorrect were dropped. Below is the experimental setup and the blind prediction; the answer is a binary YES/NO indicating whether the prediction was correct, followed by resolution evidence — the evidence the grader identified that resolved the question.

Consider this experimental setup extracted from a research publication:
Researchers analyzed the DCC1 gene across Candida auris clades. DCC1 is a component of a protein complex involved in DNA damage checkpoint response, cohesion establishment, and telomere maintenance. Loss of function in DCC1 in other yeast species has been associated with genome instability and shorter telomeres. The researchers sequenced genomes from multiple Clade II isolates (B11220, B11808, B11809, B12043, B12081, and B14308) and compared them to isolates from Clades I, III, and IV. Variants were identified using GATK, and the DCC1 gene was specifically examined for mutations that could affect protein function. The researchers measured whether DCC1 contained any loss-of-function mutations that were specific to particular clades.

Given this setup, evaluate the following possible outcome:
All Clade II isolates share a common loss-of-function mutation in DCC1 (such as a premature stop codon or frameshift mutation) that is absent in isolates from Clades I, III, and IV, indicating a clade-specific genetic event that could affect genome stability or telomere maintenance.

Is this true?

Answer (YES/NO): YES